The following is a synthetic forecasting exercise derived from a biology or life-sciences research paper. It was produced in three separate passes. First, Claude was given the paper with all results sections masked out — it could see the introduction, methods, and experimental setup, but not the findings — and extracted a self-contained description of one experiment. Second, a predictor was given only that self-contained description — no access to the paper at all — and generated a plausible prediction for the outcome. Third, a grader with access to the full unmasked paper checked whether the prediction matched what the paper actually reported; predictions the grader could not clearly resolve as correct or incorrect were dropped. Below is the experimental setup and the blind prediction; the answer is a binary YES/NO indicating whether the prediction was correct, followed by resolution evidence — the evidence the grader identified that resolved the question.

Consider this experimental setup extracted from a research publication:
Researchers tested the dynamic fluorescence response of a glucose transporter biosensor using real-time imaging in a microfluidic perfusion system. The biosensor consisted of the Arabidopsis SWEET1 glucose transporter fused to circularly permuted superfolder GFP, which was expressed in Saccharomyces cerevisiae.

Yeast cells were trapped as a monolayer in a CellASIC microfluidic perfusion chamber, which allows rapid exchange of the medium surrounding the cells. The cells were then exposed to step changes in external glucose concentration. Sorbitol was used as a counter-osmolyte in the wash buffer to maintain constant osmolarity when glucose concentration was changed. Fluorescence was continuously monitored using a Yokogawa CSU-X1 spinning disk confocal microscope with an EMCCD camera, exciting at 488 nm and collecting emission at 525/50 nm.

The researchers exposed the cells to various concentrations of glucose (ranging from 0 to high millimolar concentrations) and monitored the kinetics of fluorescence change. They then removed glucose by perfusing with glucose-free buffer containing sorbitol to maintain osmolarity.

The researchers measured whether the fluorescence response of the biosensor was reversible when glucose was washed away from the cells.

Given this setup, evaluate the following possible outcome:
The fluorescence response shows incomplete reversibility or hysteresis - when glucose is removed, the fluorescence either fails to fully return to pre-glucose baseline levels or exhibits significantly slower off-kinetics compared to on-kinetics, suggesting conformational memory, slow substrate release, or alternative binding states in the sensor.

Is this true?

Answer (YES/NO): NO